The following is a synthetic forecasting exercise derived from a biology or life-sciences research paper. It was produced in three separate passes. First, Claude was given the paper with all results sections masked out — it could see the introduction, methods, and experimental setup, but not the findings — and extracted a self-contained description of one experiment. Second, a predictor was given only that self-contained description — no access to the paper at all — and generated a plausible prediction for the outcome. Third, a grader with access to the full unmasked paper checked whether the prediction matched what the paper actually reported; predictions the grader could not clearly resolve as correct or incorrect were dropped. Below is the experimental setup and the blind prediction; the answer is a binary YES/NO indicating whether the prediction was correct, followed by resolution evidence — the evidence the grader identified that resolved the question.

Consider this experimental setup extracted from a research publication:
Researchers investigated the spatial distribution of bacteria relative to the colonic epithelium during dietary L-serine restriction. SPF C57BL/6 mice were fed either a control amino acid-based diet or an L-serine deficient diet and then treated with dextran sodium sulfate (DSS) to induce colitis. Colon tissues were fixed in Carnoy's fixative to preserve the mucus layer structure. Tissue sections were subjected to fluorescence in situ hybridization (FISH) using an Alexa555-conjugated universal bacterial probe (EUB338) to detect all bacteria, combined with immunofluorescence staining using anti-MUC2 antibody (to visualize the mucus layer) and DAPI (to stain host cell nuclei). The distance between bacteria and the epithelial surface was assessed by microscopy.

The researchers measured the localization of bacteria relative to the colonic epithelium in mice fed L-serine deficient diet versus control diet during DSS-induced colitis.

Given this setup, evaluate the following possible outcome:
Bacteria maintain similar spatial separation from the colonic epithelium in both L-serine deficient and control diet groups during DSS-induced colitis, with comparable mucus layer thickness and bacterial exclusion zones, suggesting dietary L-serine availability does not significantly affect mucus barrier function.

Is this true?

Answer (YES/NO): NO